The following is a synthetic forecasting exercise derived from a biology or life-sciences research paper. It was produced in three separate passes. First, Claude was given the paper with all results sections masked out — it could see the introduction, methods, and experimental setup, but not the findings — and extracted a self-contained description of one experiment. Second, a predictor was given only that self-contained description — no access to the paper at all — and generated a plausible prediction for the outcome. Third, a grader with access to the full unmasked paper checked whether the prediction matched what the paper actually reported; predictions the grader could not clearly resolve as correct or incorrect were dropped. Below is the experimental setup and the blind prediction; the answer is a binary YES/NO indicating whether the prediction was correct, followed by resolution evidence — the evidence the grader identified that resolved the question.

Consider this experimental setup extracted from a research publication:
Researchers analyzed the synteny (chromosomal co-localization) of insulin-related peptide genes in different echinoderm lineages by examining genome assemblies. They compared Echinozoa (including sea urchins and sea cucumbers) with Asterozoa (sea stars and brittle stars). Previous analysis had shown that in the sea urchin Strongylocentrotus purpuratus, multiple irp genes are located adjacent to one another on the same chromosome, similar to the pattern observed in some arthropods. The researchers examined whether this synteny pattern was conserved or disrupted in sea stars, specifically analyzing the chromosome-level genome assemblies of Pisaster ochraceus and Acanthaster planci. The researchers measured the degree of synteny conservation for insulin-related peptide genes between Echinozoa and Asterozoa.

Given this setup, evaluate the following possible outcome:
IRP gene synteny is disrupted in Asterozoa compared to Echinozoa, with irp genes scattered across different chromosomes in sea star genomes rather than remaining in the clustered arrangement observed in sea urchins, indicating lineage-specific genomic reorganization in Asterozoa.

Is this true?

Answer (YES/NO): YES